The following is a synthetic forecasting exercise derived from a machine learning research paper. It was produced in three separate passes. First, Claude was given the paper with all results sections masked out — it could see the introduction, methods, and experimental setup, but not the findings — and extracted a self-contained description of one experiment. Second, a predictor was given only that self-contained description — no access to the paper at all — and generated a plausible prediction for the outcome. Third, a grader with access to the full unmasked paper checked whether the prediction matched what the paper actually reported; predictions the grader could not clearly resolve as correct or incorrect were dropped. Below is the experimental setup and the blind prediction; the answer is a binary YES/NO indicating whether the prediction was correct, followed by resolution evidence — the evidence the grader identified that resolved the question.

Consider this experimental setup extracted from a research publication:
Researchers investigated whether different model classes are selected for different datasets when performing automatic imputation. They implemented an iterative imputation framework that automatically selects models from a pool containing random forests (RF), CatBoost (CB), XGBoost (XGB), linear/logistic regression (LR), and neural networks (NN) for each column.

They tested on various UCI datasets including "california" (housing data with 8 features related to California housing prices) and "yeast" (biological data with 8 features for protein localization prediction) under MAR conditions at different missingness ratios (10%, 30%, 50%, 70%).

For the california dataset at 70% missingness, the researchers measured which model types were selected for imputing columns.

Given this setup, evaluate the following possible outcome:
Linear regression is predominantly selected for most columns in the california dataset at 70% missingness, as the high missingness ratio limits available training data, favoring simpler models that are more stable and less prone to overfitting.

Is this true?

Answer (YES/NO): YES